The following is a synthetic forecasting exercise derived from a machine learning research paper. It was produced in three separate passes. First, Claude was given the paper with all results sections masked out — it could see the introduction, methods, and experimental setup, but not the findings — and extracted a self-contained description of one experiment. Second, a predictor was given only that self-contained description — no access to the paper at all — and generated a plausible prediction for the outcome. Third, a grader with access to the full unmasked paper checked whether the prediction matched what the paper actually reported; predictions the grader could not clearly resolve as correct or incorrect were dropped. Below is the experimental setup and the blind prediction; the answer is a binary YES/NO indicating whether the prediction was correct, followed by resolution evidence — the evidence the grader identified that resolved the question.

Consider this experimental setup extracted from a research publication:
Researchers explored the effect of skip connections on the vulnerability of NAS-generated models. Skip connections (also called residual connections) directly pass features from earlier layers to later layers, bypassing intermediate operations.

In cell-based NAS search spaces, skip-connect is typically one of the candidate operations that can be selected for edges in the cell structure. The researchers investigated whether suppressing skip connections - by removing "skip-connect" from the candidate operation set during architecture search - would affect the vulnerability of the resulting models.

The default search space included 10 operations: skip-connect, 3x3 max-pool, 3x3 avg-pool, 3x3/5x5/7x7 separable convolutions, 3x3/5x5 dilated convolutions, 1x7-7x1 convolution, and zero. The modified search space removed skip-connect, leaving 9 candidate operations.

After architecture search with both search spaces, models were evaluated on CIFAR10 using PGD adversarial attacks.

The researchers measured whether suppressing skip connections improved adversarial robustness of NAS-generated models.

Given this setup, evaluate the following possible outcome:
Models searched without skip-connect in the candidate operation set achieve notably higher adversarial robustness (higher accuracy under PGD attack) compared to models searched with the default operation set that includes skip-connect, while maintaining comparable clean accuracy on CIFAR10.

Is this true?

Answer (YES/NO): NO